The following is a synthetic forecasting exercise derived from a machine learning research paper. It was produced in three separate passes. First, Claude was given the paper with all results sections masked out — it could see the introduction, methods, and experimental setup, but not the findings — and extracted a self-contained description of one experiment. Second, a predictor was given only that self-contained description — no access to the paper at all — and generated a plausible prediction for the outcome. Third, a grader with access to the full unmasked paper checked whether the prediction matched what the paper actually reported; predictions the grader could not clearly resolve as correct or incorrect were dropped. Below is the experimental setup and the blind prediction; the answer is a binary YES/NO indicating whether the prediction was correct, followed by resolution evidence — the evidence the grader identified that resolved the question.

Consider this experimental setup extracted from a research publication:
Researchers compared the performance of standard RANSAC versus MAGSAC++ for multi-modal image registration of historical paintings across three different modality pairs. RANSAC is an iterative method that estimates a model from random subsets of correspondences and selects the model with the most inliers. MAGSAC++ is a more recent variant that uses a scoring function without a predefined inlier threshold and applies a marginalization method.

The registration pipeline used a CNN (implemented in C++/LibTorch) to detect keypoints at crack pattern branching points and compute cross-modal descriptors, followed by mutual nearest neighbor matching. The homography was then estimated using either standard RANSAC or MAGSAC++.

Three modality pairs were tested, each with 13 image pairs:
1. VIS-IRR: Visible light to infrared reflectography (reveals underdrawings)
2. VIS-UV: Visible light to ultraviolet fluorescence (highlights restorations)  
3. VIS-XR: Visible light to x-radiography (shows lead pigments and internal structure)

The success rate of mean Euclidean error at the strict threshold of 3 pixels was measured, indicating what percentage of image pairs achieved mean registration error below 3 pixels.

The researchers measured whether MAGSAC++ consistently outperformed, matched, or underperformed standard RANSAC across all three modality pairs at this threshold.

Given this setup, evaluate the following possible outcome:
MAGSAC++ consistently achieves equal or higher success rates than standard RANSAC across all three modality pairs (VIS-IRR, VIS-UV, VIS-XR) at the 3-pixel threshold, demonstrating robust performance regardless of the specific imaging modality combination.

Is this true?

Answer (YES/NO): YES